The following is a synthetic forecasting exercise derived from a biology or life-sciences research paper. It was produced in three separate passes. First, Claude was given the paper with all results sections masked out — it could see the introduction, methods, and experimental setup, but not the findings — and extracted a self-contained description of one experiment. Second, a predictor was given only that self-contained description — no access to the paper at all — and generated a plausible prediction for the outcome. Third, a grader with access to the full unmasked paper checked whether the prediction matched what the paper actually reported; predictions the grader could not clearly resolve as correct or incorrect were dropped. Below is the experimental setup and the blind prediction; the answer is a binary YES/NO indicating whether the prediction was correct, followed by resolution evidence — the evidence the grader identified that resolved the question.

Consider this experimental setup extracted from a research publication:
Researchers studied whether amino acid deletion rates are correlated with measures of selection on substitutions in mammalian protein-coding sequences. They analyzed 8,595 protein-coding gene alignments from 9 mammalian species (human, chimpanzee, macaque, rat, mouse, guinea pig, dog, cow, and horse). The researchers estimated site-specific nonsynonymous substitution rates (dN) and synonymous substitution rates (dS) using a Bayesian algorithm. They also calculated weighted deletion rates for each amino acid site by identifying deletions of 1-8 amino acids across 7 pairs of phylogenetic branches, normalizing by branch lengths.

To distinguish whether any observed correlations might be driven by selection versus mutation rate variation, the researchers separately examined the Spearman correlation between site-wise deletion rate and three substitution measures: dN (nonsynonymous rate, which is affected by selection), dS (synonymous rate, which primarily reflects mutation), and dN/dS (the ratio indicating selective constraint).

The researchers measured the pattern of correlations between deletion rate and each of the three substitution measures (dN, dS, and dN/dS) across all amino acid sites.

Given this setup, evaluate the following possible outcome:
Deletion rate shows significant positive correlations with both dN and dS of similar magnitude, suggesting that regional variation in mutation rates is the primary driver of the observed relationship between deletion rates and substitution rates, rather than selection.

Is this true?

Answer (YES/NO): NO